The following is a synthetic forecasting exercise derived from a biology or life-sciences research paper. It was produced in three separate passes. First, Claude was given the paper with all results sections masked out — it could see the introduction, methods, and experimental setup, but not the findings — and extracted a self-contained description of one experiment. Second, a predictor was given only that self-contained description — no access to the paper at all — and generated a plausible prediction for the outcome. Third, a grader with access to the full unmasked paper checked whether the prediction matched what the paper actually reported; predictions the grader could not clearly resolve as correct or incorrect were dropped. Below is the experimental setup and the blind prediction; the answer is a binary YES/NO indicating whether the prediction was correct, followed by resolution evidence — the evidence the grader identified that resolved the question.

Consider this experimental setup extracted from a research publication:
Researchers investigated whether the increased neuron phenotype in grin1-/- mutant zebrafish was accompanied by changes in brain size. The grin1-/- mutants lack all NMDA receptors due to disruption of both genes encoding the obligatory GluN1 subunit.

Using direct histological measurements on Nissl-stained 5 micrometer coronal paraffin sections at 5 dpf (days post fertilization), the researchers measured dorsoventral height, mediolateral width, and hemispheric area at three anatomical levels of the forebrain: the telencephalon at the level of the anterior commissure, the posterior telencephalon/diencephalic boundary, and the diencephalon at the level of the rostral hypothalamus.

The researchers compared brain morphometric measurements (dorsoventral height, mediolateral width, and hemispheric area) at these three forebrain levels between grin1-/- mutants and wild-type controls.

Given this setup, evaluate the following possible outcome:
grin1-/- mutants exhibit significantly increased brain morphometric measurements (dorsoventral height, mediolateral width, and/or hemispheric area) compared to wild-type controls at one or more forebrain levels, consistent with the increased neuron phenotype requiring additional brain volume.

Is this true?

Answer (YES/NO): NO